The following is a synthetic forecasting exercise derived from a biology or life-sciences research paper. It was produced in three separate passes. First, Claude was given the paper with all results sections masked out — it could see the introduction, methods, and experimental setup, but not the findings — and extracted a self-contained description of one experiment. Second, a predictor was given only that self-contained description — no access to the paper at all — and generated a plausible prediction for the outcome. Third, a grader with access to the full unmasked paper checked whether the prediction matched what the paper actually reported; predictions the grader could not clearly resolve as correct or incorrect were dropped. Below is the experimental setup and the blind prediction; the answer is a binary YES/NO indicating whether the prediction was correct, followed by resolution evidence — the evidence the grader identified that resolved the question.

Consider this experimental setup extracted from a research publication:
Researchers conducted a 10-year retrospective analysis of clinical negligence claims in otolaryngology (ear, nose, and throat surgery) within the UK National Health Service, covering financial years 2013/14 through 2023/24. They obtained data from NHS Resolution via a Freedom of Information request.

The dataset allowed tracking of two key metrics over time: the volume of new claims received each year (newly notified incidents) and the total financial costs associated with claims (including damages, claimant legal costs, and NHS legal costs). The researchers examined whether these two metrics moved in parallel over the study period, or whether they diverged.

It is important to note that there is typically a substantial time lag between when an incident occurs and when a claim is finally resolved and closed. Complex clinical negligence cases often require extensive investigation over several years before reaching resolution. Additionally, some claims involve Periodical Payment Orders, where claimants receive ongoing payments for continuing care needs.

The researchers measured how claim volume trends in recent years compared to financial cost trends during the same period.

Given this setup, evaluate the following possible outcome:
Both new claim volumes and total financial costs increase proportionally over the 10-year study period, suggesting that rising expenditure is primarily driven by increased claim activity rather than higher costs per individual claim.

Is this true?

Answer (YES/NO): NO